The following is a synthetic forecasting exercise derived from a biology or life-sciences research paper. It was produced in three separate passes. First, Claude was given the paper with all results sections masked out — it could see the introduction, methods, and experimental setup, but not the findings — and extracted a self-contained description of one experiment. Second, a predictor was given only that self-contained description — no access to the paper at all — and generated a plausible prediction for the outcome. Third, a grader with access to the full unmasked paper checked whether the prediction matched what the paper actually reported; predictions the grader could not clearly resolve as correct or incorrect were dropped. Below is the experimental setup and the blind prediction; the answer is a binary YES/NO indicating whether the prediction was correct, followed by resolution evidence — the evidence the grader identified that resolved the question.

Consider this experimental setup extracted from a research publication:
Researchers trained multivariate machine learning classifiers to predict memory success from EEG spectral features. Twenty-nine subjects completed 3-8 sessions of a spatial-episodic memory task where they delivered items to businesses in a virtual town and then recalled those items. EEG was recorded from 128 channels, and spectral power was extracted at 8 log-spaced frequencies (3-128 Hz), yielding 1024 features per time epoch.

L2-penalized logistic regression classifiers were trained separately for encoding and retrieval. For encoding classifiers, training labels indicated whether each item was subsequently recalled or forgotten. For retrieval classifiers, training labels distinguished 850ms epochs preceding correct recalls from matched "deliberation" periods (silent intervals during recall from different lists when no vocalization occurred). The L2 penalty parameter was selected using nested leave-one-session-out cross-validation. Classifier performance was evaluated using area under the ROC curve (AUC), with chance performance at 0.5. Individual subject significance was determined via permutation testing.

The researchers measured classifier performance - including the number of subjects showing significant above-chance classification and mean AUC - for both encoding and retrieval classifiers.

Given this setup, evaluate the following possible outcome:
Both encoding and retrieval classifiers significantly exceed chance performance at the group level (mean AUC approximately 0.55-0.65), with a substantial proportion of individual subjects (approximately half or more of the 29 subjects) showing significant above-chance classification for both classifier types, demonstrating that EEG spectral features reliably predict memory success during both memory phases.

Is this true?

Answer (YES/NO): NO